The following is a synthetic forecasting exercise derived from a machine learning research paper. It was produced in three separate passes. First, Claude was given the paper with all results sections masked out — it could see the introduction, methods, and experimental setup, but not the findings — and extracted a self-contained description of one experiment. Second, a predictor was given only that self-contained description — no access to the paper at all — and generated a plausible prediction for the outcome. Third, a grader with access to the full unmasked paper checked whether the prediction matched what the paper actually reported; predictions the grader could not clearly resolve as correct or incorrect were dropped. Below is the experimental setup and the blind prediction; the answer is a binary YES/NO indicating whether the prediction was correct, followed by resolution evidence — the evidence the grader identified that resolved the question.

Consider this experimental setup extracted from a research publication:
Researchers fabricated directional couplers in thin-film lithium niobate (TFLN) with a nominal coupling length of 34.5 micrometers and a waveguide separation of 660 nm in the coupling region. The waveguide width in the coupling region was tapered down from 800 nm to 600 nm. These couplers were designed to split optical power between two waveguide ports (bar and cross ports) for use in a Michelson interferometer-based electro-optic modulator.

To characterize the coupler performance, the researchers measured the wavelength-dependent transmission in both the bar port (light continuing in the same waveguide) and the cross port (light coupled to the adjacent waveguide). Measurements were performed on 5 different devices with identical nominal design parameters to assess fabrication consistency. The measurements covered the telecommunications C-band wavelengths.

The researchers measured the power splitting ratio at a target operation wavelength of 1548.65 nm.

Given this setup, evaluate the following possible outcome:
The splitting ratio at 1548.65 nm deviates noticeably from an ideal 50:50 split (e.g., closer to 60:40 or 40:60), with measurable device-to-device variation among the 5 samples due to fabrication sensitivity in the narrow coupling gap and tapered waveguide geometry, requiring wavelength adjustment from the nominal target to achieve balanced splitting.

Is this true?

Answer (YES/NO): NO